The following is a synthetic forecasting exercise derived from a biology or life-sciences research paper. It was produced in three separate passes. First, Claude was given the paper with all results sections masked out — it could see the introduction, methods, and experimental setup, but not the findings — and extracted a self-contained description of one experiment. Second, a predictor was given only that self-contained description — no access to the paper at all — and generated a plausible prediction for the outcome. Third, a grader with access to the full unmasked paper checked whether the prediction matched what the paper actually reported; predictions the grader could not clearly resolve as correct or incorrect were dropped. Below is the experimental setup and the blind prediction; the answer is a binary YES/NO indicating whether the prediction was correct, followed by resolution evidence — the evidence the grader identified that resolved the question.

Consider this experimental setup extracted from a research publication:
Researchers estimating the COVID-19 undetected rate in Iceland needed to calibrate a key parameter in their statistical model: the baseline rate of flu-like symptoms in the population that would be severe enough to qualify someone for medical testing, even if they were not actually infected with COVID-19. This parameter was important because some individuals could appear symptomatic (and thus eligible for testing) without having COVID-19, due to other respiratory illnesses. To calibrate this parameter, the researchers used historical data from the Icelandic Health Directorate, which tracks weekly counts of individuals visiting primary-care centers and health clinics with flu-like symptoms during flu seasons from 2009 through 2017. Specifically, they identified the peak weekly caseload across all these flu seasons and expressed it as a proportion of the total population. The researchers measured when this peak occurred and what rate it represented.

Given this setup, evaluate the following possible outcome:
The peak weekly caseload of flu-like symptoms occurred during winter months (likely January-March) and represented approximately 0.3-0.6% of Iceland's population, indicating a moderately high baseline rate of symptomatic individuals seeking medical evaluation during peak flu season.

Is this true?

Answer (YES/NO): NO